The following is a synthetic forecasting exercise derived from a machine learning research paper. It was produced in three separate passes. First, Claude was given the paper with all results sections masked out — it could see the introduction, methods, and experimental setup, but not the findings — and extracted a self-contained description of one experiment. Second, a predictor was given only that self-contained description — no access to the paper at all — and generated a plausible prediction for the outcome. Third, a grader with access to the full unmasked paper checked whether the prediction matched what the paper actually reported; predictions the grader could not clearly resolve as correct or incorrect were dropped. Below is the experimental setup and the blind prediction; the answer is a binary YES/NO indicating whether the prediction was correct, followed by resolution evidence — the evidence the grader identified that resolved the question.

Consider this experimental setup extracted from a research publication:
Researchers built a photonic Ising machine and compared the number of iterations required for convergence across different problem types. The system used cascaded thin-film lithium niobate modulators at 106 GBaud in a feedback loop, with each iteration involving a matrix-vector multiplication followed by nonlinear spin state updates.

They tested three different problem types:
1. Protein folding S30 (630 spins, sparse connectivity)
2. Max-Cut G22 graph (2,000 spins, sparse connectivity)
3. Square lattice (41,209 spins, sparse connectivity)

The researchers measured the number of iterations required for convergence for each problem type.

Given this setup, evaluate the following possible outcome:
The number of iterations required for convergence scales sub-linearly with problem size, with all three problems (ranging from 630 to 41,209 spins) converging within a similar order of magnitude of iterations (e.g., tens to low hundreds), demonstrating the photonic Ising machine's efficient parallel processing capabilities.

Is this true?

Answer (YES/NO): NO